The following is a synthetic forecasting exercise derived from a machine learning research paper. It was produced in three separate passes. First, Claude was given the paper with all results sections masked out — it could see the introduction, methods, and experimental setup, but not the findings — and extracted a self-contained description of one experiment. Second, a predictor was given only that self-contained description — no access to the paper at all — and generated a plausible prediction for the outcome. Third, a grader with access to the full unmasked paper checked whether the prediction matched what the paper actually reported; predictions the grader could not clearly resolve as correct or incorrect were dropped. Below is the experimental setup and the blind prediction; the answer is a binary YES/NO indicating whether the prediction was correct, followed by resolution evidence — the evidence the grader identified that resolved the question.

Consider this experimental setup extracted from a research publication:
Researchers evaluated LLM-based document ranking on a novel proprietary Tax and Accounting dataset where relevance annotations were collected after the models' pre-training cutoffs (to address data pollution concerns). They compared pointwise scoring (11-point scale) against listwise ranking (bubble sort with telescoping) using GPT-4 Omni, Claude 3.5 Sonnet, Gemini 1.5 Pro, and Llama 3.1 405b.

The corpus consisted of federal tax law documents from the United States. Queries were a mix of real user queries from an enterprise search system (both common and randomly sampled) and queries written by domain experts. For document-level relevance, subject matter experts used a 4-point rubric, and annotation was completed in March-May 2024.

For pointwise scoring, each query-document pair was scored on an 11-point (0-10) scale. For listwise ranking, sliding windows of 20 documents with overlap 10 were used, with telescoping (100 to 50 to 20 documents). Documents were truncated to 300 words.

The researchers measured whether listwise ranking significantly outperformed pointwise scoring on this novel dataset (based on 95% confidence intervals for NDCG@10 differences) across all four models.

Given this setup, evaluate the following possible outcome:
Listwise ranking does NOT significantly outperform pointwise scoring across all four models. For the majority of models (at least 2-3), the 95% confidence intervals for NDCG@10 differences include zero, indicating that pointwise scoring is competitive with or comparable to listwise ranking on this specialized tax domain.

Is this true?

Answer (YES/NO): NO